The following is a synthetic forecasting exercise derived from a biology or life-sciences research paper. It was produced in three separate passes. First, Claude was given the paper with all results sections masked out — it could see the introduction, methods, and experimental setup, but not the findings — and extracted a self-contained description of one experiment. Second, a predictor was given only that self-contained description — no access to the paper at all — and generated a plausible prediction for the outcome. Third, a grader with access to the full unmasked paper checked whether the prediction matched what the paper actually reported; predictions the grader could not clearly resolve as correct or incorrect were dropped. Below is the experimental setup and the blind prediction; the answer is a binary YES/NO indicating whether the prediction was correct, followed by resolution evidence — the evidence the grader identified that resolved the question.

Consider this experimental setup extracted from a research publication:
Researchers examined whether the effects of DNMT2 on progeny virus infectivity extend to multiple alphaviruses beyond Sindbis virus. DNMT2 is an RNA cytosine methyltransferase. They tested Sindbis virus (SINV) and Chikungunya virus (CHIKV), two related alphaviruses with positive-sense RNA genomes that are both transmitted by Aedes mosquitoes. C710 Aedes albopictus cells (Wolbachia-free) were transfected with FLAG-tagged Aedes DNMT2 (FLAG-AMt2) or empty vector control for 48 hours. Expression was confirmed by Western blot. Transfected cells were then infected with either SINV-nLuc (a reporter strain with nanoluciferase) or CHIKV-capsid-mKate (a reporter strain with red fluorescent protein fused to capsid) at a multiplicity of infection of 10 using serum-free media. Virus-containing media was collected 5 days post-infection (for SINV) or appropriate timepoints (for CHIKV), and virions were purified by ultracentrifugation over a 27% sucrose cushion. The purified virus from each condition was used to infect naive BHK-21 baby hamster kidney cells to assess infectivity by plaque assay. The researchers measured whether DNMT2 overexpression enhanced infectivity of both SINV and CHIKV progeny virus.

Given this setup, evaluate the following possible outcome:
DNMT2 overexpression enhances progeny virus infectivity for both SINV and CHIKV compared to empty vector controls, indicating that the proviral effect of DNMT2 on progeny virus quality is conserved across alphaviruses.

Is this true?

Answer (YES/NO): YES